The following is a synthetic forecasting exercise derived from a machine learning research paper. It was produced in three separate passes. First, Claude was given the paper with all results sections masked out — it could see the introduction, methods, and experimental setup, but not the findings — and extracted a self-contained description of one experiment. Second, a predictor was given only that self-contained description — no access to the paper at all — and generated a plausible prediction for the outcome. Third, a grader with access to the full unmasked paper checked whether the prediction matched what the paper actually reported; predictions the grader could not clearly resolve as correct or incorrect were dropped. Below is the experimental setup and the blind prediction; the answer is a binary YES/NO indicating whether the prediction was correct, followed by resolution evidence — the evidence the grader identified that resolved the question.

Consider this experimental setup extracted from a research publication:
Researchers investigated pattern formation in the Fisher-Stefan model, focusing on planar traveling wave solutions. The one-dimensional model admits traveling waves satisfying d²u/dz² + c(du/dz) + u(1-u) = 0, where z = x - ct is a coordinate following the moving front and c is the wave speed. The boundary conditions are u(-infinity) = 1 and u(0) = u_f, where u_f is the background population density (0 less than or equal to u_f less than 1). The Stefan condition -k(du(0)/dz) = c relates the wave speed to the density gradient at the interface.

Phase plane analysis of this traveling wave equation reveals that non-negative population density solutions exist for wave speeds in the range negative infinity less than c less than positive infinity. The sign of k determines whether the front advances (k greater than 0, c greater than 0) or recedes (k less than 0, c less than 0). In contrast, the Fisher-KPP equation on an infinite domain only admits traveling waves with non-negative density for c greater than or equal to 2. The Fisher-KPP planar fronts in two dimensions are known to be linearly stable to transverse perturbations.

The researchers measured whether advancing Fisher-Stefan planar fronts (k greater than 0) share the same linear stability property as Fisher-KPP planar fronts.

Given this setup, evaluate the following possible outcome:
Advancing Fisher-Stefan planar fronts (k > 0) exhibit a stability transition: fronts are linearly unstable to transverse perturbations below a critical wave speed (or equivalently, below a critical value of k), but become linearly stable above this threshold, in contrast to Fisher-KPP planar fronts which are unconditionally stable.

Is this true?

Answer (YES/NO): NO